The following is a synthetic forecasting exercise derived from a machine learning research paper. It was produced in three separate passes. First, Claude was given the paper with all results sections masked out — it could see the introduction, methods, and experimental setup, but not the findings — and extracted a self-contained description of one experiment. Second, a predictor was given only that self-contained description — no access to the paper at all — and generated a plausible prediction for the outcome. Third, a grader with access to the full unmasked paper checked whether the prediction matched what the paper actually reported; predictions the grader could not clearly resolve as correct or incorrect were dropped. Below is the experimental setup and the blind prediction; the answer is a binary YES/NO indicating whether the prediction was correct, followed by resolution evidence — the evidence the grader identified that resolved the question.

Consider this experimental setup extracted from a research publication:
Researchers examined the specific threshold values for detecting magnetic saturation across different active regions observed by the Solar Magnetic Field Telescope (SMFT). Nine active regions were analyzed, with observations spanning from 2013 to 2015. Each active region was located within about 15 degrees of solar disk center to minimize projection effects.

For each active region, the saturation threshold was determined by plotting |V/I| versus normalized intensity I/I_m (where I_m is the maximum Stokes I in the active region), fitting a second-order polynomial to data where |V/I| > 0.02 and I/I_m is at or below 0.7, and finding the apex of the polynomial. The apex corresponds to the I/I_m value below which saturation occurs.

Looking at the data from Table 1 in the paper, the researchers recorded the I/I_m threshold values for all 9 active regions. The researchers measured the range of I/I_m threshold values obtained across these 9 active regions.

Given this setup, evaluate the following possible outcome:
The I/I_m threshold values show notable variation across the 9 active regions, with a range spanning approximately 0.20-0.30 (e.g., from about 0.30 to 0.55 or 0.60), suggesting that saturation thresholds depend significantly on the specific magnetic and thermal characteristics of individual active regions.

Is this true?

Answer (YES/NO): YES